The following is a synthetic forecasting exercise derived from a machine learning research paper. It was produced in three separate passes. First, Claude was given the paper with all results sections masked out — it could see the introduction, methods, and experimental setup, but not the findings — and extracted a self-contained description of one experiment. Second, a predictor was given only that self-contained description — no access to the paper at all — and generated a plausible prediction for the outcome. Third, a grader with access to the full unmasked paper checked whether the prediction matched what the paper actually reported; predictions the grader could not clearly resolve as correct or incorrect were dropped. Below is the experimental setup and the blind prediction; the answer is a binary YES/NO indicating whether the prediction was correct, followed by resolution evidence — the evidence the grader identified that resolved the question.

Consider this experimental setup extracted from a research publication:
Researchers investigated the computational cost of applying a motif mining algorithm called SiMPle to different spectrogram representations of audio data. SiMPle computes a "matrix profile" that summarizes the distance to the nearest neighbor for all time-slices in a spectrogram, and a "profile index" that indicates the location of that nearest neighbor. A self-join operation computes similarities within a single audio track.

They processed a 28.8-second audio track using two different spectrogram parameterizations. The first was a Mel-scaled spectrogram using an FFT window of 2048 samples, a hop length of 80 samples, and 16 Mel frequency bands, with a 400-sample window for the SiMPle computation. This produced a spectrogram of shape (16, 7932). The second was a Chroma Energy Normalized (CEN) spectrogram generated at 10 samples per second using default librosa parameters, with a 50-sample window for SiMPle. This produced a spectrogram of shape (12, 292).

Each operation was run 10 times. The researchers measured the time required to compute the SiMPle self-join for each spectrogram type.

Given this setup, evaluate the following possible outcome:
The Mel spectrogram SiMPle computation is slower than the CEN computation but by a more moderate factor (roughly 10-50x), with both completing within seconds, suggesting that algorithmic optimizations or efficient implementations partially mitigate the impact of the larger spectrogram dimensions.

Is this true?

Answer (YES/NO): NO